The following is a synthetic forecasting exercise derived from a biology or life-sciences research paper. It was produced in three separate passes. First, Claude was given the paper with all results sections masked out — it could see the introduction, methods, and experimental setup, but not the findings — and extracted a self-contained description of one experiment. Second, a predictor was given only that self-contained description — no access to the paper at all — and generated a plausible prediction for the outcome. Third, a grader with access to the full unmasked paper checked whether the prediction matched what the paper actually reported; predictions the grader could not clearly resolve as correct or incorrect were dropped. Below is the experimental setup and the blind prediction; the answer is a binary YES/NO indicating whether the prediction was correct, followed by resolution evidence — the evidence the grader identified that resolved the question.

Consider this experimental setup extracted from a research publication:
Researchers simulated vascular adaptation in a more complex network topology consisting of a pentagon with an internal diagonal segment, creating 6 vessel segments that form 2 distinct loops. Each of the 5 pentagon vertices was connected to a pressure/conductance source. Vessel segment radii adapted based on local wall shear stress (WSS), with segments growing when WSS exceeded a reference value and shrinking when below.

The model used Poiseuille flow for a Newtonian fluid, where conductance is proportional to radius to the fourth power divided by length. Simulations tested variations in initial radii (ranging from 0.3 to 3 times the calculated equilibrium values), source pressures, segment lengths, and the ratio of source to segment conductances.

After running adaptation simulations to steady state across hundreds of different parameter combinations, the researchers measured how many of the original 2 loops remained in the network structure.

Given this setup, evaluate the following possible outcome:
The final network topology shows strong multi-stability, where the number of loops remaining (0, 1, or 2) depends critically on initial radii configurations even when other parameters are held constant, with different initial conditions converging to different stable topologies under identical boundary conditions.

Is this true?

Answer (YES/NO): NO